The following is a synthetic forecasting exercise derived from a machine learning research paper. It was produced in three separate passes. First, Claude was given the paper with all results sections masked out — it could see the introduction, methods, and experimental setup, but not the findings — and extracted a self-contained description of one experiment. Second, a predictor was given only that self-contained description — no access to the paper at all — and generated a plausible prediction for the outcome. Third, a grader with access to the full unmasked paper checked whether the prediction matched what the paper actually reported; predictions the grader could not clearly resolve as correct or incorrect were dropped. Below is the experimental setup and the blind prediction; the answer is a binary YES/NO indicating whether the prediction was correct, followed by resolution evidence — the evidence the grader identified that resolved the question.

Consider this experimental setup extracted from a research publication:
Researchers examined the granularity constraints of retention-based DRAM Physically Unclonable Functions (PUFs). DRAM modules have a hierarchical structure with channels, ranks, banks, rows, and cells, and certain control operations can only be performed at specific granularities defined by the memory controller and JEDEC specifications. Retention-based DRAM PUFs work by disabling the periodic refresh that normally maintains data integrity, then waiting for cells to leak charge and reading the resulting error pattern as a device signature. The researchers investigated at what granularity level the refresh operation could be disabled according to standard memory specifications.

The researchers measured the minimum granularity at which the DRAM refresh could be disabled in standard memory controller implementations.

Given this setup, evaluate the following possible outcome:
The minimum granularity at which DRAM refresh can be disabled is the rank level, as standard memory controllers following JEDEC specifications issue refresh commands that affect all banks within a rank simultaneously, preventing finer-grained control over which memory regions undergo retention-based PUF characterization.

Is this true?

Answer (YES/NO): NO